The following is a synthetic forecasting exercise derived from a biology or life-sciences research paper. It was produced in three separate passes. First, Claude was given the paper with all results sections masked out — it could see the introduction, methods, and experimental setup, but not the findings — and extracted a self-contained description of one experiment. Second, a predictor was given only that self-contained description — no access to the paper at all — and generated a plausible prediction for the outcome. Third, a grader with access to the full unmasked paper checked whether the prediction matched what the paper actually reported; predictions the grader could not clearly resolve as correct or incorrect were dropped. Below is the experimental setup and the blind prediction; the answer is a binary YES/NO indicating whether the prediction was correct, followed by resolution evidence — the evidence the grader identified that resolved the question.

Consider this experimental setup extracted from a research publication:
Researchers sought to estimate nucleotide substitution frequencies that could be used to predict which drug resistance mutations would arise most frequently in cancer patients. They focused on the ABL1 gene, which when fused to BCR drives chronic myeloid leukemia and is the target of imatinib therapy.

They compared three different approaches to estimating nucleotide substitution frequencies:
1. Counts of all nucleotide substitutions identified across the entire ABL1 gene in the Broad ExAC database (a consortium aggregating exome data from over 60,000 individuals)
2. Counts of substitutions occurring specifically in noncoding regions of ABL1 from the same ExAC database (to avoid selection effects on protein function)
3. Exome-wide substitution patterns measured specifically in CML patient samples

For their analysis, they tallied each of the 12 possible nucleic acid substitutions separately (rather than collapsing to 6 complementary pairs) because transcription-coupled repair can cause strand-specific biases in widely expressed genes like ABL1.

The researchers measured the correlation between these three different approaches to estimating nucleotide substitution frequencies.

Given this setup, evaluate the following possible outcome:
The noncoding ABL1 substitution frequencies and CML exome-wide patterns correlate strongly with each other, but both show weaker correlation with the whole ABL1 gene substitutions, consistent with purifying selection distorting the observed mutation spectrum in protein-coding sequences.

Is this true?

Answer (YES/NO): NO